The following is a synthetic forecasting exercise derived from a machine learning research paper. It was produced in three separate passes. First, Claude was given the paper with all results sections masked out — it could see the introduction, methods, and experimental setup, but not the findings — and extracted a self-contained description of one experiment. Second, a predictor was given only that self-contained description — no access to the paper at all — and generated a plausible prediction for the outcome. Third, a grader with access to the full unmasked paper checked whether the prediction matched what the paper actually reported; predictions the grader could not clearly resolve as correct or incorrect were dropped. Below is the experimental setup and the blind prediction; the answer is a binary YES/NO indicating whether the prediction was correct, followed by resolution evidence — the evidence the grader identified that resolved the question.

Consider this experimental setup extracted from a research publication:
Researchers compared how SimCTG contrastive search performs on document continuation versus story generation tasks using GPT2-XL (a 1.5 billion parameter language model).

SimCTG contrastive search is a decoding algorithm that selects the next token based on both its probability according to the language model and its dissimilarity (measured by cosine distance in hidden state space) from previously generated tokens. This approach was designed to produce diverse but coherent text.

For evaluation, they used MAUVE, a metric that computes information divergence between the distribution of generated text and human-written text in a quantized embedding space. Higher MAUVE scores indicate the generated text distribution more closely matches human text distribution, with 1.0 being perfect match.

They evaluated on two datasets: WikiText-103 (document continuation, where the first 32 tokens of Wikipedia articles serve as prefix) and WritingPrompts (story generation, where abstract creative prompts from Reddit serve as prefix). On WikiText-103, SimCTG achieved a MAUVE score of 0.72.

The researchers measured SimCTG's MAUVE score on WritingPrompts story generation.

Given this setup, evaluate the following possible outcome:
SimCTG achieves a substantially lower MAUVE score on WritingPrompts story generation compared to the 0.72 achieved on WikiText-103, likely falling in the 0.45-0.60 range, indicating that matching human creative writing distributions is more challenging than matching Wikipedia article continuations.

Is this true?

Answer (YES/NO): NO